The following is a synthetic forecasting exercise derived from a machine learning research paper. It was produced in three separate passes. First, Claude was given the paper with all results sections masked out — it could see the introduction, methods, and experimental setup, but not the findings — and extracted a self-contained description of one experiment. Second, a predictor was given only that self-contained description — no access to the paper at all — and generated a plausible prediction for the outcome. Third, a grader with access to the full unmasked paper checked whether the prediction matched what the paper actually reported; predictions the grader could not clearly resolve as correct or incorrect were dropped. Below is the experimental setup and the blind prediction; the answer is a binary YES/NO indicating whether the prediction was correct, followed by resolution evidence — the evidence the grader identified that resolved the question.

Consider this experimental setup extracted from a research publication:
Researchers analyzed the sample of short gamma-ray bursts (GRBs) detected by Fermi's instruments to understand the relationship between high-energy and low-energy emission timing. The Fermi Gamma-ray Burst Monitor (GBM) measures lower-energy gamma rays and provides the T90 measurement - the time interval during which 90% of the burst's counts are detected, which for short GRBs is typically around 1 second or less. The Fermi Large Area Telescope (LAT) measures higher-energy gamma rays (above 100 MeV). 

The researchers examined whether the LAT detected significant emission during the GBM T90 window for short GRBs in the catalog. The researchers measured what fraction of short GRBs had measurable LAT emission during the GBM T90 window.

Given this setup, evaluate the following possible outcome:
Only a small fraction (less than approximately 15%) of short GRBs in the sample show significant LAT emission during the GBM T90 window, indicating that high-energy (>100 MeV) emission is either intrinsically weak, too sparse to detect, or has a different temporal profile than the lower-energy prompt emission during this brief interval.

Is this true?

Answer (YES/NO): NO